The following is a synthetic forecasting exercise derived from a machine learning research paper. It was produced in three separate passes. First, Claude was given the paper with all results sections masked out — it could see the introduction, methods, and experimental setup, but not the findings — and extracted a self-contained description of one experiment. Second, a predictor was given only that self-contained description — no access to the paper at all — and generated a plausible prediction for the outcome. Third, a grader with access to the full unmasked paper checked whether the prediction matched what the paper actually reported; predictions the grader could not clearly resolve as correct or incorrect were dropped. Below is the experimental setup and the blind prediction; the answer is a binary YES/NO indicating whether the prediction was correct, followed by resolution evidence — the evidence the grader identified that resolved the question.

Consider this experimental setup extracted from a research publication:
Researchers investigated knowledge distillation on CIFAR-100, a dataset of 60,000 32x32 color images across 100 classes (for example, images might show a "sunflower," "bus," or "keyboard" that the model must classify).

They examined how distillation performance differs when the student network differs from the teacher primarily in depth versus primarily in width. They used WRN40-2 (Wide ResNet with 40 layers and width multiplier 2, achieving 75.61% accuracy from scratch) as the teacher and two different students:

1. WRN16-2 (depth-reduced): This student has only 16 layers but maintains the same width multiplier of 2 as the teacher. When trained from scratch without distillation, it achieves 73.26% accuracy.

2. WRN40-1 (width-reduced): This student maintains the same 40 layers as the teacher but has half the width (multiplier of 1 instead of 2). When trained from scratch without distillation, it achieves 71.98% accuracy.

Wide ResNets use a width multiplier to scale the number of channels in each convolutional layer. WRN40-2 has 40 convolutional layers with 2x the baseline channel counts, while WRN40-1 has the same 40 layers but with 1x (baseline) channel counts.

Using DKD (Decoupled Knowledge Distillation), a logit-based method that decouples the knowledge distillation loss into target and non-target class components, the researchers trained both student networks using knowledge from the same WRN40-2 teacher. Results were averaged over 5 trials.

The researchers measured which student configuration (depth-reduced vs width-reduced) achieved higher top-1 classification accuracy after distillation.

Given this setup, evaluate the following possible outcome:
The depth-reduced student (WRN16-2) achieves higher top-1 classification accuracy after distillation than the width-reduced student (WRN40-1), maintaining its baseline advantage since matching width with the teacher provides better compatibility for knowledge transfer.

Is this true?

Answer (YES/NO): YES